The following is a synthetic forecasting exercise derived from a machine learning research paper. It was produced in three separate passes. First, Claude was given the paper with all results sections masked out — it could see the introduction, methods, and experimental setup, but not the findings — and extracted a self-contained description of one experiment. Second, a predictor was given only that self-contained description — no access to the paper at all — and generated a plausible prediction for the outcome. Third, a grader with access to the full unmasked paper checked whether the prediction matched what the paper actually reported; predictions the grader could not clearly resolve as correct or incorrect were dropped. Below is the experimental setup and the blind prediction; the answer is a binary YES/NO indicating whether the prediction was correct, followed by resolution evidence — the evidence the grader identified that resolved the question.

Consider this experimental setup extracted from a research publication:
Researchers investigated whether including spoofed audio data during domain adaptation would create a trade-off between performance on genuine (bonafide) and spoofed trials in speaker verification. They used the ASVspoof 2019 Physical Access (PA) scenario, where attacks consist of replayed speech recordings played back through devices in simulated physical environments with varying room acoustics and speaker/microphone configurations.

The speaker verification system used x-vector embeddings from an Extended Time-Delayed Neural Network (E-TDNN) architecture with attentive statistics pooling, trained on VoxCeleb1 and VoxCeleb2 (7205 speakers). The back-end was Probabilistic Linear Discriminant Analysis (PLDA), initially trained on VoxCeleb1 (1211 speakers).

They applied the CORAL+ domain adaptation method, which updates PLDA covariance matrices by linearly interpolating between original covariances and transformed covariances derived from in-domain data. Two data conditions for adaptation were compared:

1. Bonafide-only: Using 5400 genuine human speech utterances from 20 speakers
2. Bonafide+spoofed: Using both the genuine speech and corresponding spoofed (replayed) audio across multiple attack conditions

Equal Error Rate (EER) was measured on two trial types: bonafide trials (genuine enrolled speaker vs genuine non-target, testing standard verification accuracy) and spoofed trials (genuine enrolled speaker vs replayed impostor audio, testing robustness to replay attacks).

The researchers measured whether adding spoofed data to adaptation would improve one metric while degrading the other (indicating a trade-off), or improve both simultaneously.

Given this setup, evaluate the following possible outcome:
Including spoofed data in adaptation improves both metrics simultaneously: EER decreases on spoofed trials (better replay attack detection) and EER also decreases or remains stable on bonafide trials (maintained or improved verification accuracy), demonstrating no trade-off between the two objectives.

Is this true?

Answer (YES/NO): YES